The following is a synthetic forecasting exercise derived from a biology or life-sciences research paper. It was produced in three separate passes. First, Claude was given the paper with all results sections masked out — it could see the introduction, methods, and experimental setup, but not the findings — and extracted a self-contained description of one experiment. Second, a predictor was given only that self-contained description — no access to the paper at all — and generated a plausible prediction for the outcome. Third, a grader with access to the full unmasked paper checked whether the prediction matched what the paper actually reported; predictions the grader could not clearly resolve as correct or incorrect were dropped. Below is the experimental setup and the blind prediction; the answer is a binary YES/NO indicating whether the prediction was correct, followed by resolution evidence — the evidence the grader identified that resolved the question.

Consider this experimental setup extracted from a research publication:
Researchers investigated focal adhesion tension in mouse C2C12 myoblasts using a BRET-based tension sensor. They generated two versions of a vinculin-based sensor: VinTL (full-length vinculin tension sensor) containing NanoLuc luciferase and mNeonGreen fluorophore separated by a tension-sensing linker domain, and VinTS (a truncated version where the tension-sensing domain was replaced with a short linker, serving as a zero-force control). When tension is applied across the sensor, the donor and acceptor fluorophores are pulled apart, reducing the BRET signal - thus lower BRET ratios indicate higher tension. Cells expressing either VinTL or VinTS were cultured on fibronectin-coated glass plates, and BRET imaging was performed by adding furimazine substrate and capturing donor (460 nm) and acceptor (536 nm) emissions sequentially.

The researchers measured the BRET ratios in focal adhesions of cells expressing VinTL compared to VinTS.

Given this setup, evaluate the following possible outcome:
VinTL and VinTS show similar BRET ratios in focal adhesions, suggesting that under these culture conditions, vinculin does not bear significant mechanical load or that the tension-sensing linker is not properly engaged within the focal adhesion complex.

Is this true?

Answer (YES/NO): NO